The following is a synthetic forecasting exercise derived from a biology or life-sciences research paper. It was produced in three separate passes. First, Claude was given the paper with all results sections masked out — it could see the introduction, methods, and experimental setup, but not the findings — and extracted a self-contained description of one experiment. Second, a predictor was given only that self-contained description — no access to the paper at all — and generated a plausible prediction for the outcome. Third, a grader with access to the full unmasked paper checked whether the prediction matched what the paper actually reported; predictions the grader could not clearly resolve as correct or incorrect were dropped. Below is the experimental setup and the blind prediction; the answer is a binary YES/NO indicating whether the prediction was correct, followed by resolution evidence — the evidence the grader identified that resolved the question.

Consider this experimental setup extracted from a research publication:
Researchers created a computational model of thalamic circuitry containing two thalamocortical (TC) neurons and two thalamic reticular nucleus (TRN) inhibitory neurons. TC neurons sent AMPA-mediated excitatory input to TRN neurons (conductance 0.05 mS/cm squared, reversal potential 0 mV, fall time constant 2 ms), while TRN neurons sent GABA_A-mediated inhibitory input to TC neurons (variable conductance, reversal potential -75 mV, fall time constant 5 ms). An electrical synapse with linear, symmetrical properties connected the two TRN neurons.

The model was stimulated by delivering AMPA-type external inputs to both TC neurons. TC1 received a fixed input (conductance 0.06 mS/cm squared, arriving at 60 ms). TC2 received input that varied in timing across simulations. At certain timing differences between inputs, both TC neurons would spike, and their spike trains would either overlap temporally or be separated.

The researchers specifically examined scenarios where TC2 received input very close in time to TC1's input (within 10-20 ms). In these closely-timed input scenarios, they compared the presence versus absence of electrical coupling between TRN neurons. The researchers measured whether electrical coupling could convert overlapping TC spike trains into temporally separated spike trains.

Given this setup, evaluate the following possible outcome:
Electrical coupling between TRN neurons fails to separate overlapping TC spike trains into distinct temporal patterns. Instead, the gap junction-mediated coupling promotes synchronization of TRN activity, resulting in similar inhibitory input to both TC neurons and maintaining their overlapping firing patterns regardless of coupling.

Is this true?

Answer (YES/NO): NO